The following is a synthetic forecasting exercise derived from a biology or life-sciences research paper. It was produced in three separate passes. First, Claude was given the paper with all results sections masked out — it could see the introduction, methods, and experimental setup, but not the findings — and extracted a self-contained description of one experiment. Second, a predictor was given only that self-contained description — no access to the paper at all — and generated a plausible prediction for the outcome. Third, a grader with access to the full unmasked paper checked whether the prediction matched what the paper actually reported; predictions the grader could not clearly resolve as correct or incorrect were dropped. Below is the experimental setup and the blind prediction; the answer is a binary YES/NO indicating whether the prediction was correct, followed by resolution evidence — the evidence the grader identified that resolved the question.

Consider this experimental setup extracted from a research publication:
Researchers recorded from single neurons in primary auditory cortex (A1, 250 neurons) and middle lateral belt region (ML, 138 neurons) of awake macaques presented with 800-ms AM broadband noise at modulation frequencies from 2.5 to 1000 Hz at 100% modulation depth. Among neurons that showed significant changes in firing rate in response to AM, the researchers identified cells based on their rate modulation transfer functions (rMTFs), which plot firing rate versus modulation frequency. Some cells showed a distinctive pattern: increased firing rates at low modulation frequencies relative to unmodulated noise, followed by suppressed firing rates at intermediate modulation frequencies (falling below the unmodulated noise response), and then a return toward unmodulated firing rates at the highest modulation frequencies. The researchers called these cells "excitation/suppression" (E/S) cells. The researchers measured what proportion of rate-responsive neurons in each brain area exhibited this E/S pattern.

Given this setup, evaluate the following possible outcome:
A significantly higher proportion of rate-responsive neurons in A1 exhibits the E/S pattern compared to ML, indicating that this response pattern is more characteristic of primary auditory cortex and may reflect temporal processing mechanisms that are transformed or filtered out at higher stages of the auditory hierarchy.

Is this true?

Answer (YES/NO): NO